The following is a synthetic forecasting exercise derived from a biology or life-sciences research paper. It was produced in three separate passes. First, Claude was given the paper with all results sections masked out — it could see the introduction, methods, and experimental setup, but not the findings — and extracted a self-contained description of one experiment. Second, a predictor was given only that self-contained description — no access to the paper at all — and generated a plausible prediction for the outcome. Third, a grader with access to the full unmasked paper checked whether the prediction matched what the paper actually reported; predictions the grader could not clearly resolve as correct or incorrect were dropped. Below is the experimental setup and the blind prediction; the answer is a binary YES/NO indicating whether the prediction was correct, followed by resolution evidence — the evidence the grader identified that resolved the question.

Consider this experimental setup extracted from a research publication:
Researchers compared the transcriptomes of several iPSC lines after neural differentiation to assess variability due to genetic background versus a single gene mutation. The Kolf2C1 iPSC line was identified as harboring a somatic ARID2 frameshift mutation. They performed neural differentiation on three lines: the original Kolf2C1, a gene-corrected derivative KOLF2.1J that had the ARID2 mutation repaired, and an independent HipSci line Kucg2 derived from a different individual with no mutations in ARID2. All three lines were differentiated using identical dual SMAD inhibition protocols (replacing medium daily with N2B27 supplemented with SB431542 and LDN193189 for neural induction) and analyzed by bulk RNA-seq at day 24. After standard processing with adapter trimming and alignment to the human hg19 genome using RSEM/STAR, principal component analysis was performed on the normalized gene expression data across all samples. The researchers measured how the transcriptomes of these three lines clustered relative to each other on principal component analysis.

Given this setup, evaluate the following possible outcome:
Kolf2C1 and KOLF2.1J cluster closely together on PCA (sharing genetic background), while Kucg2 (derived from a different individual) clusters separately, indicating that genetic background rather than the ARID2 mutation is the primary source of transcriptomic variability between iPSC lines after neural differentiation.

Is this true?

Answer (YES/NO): YES